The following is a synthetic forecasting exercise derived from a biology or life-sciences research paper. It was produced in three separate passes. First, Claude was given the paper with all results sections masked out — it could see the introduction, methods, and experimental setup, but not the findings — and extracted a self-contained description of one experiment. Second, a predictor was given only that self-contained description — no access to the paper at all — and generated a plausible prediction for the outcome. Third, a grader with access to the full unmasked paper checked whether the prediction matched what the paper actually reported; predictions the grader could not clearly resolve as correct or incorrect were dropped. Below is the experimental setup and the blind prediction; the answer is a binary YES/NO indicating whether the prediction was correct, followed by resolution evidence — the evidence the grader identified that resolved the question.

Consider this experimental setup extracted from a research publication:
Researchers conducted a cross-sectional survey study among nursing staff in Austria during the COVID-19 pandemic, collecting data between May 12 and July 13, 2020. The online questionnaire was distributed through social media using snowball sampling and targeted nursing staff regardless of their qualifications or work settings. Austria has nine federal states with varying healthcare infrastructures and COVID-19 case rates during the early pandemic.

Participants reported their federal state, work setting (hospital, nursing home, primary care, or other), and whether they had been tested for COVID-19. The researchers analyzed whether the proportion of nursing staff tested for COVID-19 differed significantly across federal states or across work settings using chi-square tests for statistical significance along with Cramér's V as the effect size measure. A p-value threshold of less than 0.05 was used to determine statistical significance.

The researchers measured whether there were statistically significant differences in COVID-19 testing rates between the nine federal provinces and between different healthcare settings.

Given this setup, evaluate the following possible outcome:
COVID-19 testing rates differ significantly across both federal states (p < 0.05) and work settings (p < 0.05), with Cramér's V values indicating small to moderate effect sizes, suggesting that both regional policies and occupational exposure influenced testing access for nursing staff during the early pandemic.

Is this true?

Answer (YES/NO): NO